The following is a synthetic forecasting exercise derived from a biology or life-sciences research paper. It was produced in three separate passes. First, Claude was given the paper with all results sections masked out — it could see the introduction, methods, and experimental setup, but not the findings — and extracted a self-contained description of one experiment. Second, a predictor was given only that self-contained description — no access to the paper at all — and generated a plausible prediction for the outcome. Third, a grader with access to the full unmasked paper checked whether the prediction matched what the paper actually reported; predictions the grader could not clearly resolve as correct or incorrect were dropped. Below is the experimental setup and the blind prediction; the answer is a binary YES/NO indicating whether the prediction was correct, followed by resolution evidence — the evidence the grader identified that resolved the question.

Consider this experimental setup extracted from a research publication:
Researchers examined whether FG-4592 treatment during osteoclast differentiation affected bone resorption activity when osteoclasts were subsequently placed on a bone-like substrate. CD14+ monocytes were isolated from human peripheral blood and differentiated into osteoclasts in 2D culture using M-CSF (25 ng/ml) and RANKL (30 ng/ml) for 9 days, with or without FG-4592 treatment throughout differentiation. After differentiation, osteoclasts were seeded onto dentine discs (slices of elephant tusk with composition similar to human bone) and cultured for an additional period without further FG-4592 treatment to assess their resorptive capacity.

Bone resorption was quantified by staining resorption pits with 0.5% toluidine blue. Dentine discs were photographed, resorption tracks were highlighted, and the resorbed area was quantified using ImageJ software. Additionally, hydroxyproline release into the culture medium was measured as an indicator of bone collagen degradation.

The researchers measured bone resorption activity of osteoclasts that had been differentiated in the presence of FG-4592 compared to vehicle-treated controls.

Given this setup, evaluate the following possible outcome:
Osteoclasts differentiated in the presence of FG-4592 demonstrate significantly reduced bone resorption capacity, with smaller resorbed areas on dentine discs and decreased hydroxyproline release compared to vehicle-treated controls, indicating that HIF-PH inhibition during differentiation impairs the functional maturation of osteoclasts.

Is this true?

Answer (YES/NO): NO